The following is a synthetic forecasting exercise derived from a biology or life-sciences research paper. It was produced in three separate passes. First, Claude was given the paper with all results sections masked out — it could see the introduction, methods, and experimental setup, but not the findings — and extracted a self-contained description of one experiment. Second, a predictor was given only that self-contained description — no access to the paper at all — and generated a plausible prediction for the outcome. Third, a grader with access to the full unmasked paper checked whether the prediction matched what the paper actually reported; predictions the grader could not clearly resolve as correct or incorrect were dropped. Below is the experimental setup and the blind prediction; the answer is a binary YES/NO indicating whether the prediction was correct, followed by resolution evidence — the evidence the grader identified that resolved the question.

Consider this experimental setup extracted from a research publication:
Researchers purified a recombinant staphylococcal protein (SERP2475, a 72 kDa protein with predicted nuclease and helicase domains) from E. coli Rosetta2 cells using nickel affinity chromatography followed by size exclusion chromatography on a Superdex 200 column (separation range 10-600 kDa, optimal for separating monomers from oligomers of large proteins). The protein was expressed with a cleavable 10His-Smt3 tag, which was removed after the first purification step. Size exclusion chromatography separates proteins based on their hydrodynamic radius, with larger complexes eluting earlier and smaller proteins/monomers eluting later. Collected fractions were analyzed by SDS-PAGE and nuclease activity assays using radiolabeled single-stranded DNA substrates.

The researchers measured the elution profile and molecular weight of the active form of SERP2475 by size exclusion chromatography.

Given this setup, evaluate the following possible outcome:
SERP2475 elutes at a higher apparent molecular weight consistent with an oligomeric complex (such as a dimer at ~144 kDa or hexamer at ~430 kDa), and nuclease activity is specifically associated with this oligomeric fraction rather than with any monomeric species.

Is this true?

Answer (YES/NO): NO